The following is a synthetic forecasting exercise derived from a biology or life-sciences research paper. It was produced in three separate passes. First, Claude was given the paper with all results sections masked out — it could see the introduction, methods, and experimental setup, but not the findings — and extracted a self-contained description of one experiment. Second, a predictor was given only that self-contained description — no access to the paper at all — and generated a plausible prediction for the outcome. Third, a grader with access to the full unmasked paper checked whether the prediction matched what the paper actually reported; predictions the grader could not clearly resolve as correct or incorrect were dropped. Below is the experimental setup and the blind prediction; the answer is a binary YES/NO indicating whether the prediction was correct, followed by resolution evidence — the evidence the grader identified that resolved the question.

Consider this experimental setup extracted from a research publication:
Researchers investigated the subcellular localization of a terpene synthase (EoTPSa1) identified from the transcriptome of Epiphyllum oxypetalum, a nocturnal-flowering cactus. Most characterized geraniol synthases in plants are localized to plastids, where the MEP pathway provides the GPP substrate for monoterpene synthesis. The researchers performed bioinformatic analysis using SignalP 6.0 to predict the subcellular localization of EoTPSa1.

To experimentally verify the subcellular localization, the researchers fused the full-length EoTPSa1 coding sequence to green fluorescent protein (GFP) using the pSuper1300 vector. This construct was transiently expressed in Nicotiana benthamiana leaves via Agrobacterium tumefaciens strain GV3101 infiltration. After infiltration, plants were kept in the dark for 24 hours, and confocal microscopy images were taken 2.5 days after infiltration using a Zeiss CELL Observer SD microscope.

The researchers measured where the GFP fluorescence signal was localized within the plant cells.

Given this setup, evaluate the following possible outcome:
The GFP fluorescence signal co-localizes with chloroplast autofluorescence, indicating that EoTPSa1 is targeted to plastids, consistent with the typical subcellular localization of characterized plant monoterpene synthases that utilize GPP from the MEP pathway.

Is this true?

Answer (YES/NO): NO